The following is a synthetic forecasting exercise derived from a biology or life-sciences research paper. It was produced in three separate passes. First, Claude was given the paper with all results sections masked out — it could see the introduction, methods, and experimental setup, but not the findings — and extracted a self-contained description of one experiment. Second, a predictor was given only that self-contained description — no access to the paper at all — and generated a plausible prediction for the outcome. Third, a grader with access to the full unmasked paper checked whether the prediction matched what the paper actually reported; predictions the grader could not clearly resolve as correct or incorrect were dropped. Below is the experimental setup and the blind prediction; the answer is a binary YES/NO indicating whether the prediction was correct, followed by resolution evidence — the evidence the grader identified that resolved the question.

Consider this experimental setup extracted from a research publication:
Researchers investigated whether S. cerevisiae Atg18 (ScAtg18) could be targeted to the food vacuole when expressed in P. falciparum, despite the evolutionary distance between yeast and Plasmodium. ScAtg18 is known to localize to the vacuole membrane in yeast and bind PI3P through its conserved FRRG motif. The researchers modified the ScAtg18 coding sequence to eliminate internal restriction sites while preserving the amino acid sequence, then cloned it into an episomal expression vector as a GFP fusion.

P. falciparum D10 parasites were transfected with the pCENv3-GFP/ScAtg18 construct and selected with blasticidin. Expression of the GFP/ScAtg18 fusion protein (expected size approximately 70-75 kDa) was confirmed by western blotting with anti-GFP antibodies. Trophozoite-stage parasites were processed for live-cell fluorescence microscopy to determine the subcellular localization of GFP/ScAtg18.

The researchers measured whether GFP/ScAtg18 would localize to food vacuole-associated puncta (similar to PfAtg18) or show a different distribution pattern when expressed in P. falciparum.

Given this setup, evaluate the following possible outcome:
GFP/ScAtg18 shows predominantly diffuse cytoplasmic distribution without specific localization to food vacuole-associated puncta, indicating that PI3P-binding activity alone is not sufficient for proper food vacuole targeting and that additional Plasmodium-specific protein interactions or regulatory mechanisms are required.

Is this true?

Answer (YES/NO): YES